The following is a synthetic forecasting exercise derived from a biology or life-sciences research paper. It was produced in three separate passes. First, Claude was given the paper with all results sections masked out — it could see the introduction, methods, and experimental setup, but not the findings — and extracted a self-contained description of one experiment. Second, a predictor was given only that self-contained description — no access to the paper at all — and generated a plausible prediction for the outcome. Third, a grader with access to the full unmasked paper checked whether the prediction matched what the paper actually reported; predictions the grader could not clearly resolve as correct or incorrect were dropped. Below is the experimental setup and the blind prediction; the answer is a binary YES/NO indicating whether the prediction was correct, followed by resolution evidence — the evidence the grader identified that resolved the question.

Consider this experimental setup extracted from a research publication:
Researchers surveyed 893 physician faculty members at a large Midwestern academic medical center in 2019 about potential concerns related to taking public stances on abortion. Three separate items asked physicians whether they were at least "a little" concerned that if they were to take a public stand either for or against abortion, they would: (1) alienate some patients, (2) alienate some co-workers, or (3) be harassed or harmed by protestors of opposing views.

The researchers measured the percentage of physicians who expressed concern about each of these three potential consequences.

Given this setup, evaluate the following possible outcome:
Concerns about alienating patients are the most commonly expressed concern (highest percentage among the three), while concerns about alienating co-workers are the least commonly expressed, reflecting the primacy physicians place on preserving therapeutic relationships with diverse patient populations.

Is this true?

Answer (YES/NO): NO